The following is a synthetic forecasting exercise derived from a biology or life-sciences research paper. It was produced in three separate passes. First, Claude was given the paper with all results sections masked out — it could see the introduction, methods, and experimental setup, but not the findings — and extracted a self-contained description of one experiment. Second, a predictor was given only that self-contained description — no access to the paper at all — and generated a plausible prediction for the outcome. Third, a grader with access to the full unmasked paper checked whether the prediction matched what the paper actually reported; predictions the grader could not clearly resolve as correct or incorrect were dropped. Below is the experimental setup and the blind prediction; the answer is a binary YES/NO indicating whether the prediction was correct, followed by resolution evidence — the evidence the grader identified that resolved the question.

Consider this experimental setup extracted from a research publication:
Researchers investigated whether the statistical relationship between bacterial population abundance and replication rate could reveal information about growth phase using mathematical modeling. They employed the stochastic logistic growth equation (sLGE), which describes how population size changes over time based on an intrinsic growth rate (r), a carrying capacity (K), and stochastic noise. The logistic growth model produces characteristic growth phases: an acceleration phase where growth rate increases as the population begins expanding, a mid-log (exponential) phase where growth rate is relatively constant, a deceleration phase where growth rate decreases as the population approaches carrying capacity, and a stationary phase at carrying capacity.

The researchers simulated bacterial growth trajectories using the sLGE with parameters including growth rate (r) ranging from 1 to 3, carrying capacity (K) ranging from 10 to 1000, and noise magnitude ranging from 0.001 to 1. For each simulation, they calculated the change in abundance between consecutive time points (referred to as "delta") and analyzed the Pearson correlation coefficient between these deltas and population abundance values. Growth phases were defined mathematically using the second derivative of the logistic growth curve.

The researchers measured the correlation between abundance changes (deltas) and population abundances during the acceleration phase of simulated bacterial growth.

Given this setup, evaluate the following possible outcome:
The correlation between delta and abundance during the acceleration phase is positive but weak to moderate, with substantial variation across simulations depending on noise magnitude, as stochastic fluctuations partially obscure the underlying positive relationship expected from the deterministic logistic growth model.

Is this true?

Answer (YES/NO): NO